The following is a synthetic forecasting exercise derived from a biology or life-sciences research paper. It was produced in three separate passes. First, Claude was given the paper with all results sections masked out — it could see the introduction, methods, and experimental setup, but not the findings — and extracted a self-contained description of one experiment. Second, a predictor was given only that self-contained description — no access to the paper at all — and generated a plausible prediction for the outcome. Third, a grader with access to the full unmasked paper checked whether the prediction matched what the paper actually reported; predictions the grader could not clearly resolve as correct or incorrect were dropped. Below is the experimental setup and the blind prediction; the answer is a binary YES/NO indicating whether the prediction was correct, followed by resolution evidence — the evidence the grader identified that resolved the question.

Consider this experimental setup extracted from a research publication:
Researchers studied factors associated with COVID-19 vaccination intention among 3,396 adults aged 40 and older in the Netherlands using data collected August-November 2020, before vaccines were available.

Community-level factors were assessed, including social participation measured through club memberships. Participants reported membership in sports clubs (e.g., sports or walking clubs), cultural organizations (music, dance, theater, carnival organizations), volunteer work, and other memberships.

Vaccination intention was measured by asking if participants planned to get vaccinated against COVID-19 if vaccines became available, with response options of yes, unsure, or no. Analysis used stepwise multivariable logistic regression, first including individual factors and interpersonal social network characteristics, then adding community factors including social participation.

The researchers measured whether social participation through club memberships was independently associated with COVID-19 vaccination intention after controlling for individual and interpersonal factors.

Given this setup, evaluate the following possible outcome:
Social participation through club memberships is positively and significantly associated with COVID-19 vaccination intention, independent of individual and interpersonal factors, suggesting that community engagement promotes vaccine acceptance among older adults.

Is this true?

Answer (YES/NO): NO